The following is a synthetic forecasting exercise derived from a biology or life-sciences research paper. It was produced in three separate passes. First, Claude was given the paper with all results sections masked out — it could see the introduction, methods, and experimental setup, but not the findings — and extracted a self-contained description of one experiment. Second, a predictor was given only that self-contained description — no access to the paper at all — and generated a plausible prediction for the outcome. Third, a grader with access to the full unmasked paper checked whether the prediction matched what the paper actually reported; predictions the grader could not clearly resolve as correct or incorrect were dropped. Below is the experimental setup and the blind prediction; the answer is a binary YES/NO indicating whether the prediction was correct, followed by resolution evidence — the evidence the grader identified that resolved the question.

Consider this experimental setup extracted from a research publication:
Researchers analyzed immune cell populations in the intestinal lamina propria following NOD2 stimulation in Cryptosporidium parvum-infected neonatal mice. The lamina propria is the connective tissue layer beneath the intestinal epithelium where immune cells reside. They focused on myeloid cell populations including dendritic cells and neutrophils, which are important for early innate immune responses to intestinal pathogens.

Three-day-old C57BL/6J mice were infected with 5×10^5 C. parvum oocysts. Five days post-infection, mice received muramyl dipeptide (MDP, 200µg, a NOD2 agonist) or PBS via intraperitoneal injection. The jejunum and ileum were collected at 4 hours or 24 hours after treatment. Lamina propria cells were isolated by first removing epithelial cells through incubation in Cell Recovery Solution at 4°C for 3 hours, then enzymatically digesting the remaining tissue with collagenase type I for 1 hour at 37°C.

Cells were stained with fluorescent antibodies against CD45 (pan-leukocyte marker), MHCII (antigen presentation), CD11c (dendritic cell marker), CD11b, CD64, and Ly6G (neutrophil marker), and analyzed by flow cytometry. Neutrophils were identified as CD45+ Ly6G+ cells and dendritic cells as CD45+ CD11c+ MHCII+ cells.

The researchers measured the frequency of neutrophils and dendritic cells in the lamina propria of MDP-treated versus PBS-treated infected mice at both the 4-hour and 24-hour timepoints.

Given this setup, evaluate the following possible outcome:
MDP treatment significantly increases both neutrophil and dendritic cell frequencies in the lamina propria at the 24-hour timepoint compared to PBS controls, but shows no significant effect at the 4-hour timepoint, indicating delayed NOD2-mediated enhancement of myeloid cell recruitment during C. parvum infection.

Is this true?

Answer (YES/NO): NO